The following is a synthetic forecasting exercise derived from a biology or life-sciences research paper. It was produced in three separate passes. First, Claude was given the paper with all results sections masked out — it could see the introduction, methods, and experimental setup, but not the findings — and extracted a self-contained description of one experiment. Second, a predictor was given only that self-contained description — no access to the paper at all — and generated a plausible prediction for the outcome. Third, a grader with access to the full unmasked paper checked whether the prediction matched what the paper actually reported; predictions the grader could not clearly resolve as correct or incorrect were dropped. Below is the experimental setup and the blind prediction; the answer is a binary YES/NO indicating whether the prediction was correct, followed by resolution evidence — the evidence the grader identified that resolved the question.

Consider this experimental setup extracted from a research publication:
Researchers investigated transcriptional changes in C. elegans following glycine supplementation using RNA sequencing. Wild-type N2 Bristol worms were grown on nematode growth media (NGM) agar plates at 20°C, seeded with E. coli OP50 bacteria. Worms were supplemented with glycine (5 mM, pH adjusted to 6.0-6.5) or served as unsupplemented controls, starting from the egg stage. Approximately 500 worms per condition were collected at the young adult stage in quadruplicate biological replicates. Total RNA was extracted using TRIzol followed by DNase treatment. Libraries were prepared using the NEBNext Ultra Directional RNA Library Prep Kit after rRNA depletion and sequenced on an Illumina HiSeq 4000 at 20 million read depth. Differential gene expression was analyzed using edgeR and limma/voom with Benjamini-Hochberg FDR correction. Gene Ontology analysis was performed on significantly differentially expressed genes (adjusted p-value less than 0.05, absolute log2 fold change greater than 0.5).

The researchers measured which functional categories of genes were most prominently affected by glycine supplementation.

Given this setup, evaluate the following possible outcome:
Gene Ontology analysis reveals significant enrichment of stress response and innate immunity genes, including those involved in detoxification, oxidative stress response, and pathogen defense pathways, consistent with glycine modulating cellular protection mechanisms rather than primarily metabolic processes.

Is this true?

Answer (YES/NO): NO